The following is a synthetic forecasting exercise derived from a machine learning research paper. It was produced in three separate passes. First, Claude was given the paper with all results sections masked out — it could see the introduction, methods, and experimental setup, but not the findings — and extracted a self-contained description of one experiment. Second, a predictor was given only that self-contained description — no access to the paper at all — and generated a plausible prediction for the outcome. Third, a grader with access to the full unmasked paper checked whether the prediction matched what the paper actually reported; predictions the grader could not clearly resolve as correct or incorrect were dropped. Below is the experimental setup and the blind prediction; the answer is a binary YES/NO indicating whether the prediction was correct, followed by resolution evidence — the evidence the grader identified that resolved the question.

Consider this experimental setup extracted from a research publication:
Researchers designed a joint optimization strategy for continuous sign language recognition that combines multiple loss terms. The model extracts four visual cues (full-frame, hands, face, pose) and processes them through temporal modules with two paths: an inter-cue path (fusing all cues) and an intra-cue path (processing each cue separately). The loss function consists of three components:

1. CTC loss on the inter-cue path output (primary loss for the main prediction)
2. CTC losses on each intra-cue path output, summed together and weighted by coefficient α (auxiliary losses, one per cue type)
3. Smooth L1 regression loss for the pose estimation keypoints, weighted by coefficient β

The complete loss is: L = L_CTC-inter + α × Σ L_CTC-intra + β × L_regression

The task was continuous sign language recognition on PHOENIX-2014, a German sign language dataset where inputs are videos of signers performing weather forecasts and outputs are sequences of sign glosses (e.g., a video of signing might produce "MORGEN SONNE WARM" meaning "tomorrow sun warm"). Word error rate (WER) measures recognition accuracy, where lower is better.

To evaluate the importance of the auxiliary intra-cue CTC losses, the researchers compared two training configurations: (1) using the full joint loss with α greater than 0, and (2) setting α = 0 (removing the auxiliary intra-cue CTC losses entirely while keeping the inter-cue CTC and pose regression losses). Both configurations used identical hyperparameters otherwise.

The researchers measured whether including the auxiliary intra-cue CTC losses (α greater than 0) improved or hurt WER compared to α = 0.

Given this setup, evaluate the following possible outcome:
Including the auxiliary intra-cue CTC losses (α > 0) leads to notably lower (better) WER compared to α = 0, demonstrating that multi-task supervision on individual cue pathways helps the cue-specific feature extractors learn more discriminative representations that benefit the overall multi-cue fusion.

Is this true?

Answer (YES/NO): YES